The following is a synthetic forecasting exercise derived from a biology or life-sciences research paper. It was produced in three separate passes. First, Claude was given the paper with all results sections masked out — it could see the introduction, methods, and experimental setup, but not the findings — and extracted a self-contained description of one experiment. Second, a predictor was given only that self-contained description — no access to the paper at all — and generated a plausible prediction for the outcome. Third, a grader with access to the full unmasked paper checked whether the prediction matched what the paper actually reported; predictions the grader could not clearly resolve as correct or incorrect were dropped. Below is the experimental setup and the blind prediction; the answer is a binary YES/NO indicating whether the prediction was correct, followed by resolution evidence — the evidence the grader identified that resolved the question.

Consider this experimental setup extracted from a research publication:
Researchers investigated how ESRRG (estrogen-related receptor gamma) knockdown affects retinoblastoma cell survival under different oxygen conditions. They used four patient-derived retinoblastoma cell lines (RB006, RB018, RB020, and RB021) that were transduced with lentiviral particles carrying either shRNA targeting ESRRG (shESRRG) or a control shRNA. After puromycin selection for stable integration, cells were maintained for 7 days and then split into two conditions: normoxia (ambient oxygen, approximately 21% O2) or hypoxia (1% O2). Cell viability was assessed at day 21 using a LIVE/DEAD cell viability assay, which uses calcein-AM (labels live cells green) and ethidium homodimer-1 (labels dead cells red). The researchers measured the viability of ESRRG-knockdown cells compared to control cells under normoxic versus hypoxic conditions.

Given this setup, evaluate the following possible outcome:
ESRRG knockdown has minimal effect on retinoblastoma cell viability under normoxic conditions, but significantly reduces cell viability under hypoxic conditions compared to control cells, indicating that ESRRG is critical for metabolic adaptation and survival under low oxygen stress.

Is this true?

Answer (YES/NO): NO